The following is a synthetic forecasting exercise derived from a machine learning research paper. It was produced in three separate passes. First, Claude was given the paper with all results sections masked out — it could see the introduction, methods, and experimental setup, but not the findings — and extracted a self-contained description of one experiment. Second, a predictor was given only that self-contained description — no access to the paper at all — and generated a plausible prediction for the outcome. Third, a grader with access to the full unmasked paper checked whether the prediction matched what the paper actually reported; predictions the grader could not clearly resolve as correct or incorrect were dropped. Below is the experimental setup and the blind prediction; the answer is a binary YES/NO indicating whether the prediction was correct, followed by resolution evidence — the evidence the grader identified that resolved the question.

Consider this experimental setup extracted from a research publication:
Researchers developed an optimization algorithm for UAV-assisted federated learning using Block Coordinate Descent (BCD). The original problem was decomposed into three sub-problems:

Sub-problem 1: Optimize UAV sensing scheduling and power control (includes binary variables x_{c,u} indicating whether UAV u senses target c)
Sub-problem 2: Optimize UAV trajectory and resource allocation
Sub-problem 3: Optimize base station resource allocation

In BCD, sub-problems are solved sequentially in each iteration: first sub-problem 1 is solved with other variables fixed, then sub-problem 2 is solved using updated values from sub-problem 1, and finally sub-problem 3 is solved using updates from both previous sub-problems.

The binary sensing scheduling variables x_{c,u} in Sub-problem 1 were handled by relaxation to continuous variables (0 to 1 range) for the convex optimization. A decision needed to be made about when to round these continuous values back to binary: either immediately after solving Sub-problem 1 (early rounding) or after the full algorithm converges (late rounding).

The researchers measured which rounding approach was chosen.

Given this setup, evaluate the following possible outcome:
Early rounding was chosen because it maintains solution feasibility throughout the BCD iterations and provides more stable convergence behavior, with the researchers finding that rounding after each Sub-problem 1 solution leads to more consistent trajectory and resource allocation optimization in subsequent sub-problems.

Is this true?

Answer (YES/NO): NO